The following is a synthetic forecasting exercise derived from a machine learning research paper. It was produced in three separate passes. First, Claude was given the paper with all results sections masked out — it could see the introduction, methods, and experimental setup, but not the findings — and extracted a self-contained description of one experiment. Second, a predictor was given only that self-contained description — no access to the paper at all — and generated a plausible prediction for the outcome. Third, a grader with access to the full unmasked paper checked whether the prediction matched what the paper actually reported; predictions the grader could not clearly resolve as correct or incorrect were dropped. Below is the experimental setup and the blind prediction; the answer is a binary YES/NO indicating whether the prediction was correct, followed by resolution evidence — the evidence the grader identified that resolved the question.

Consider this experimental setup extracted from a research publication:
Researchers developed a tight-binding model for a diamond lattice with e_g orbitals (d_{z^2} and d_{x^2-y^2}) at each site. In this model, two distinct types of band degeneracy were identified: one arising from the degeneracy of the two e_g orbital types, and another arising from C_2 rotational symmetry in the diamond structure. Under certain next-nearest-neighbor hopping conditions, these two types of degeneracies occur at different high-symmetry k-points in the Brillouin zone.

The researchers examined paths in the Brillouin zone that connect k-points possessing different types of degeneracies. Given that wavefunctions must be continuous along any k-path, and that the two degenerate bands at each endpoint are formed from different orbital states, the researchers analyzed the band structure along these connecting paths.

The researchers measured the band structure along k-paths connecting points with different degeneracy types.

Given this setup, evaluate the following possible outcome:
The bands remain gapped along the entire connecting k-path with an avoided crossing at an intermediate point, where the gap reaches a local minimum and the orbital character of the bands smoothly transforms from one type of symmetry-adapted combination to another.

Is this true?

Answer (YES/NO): NO